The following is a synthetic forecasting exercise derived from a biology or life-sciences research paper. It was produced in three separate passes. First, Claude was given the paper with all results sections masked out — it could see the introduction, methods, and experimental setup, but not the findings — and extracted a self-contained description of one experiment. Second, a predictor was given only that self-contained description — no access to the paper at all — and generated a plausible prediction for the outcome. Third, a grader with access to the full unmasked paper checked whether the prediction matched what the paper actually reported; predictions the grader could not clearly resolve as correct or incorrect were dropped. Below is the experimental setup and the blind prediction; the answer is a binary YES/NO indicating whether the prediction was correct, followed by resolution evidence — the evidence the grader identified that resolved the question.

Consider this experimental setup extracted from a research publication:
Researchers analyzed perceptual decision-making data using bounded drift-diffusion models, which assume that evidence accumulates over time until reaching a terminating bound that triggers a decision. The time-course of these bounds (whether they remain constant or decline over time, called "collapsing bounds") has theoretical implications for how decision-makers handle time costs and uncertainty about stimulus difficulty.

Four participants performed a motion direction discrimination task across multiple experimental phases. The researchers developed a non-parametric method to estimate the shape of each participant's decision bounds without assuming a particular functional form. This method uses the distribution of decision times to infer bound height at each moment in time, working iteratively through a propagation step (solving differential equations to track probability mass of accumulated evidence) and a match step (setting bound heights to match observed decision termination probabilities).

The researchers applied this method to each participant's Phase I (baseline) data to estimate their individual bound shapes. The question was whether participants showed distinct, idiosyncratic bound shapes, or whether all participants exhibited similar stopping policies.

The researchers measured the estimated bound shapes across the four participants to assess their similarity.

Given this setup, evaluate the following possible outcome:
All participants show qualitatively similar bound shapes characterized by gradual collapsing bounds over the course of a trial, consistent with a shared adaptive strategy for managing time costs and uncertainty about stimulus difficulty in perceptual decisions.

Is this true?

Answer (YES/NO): NO